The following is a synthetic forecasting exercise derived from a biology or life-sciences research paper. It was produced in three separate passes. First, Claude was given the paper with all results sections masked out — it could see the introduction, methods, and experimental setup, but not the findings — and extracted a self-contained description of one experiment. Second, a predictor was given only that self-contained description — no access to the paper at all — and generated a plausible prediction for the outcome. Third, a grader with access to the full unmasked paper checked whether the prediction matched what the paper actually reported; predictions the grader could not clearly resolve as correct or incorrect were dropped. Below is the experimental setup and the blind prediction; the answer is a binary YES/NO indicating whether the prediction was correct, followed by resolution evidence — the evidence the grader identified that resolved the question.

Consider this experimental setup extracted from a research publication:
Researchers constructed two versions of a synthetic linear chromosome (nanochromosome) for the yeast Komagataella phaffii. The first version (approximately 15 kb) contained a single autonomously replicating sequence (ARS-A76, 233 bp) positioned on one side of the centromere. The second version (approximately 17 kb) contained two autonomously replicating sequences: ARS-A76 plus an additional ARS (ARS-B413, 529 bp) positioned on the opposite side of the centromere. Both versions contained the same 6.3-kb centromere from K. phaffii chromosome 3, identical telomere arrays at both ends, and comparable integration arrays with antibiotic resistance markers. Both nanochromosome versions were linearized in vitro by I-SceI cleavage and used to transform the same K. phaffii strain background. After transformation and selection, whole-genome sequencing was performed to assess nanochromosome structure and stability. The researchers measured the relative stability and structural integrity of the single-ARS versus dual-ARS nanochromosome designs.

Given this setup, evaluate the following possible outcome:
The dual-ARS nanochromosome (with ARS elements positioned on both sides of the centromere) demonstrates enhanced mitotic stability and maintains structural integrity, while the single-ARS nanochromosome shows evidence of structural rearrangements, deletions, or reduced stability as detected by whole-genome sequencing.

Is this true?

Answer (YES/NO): NO